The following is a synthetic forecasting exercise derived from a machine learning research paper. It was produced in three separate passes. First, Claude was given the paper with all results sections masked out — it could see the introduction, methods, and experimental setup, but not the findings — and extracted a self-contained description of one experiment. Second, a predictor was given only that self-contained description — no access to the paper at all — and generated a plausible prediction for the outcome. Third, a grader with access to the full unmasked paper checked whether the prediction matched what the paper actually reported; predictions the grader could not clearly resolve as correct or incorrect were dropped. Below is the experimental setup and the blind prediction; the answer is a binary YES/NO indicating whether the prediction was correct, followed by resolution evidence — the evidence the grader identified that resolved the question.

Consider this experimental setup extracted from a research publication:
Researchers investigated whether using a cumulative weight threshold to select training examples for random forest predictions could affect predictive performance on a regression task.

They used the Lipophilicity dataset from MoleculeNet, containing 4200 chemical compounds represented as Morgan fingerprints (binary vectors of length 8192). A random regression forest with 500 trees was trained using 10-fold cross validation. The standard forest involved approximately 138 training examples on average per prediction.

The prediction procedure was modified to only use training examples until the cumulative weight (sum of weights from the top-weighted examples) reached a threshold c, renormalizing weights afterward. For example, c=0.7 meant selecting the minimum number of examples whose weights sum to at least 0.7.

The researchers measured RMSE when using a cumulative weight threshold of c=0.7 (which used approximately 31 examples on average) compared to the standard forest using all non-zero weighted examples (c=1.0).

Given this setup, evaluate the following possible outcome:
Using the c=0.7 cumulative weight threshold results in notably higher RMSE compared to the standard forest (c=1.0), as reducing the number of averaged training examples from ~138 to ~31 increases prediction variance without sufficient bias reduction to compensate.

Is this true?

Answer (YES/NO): NO